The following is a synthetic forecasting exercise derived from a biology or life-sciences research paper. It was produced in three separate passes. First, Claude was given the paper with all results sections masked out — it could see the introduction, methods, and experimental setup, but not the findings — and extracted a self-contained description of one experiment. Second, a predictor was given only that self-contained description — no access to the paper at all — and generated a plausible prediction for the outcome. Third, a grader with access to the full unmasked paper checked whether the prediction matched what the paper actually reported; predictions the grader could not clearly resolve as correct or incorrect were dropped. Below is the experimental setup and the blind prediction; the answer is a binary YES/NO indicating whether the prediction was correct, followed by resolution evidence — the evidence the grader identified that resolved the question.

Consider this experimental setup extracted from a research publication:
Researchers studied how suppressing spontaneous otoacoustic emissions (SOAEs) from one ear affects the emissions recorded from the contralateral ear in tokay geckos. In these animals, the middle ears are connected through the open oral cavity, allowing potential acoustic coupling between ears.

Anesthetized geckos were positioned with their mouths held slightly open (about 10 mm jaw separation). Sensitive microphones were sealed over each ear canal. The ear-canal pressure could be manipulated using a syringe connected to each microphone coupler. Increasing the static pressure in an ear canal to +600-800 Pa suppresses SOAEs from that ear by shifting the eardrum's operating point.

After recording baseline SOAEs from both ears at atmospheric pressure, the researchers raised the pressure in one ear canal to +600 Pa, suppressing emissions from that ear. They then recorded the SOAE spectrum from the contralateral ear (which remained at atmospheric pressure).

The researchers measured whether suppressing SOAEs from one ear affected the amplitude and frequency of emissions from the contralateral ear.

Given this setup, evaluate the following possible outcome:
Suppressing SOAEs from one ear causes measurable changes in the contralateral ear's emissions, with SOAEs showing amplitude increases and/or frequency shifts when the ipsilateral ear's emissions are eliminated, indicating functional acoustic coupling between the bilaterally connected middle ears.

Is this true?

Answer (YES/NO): YES